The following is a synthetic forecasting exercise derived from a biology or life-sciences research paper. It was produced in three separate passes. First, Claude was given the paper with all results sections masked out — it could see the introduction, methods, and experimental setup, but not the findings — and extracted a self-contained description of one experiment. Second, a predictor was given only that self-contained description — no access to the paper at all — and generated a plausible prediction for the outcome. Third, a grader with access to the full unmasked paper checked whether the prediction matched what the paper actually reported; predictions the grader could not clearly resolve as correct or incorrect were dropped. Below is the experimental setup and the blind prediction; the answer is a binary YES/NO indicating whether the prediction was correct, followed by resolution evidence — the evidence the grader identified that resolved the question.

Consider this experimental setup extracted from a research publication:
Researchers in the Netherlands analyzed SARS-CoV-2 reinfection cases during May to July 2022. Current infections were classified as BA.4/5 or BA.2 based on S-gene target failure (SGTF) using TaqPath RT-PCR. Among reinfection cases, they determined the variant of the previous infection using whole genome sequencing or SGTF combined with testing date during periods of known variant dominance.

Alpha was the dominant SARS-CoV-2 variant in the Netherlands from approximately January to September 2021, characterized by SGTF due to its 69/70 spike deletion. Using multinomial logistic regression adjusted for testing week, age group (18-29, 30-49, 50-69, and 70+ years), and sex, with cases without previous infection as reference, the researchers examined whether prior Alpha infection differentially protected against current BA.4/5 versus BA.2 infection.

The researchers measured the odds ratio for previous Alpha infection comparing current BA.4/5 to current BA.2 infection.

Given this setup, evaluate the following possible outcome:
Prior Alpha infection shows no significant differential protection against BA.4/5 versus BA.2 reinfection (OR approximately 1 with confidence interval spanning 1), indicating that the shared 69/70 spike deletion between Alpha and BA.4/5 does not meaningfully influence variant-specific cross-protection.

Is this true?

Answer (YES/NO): NO